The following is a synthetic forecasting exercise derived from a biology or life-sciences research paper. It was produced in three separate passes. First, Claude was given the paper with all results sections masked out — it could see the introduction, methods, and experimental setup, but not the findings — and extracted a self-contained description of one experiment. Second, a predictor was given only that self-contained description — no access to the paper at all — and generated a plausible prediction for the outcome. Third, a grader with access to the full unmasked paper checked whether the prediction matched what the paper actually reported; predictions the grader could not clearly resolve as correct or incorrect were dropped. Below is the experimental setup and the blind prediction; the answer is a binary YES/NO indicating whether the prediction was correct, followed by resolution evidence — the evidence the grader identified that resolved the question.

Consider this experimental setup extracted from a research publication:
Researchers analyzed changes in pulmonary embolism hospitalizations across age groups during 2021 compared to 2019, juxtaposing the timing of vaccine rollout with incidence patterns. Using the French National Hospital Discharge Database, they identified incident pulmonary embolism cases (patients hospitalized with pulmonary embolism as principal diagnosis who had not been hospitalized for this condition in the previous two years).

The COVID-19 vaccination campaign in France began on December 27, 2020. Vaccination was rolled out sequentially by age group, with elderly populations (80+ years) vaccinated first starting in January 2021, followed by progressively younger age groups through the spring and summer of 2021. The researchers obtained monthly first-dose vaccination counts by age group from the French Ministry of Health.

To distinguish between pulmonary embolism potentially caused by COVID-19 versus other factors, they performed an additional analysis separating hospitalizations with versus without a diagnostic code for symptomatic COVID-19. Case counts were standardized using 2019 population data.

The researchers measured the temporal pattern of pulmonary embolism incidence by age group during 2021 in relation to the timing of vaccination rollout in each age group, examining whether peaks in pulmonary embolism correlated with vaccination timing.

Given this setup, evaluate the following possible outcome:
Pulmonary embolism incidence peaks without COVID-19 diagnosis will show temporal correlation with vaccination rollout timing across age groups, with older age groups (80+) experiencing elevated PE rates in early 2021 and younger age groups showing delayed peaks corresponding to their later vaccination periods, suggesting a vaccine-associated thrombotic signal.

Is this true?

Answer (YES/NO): NO